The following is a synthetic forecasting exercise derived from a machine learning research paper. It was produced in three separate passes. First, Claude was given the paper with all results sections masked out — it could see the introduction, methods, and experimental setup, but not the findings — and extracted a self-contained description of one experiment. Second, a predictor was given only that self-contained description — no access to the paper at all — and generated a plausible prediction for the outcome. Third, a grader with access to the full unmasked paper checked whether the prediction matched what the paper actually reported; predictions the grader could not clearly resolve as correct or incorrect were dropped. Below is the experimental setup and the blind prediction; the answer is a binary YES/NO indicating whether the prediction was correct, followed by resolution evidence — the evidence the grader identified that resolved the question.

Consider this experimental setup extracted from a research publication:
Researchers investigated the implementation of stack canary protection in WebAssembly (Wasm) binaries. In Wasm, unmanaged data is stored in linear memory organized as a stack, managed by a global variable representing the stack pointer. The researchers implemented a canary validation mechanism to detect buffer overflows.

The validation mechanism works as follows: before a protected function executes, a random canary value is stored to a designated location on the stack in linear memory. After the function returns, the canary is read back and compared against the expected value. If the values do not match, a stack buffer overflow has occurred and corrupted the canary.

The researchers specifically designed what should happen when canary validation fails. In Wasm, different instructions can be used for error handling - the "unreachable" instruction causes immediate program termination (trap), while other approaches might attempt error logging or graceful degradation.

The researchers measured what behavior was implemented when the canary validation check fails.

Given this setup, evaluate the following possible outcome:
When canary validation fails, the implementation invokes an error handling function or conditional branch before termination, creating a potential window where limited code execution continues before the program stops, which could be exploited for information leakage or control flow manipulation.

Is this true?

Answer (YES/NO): NO